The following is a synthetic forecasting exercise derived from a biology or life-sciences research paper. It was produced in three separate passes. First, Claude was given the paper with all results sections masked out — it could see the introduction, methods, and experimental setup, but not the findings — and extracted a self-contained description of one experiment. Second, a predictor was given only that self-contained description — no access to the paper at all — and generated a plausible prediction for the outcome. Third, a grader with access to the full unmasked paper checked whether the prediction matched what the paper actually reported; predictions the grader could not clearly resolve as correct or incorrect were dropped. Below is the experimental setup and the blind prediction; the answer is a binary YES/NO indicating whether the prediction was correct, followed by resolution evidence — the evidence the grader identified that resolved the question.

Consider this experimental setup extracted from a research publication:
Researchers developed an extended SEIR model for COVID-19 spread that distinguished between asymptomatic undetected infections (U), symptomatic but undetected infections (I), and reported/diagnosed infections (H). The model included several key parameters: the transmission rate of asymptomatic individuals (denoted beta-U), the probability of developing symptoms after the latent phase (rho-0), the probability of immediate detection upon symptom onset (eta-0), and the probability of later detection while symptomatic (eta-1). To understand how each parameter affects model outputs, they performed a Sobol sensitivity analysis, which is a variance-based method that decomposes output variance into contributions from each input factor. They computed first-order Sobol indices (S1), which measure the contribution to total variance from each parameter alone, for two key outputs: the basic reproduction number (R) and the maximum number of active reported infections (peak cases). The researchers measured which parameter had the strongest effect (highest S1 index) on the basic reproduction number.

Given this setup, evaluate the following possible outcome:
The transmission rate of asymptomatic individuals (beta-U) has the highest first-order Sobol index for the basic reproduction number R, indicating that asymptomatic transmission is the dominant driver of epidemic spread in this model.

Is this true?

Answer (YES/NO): YES